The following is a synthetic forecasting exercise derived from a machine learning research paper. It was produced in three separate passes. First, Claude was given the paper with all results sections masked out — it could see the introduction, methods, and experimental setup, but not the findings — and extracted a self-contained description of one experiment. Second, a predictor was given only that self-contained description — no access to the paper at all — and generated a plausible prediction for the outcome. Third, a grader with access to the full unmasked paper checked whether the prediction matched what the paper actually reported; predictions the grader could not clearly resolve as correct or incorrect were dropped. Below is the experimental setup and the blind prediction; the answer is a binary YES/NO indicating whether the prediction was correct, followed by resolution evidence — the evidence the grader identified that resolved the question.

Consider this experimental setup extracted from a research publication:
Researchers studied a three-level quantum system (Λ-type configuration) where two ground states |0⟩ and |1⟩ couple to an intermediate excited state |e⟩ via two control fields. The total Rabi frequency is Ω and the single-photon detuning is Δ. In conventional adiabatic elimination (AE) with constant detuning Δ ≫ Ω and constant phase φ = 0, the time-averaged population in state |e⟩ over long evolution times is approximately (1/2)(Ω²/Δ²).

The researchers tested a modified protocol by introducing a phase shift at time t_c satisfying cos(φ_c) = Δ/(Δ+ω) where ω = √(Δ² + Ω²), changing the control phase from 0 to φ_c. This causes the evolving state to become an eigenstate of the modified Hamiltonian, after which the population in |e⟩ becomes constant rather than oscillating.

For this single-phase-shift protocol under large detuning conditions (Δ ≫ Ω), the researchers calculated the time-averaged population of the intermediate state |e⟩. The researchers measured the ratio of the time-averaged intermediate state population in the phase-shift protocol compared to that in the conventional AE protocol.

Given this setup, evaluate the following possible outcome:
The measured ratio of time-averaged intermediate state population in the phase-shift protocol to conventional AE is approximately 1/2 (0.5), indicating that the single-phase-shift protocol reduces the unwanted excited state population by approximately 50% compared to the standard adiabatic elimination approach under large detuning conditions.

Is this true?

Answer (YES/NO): YES